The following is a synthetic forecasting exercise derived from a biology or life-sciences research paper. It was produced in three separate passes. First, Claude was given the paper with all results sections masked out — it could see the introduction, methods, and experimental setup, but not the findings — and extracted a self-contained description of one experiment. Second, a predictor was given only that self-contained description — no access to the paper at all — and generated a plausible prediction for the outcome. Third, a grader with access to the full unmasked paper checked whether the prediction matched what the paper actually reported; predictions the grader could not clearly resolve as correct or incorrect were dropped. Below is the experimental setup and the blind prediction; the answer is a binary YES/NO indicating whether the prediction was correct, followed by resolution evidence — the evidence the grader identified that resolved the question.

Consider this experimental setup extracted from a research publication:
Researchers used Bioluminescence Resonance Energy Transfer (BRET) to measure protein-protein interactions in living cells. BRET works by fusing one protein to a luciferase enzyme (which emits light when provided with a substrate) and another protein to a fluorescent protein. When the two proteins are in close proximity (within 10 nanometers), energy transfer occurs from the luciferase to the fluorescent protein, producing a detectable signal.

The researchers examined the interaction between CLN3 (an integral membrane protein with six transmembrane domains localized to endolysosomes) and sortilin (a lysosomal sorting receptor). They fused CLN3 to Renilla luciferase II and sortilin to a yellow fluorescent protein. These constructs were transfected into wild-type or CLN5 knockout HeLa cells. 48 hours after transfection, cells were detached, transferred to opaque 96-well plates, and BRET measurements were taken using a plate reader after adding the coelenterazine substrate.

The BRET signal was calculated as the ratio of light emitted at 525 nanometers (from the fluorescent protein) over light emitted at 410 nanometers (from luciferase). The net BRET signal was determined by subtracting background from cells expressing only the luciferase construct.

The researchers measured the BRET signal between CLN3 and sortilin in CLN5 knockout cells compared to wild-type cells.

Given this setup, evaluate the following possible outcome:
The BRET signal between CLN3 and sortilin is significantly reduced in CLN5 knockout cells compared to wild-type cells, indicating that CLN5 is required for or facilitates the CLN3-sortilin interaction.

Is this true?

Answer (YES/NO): YES